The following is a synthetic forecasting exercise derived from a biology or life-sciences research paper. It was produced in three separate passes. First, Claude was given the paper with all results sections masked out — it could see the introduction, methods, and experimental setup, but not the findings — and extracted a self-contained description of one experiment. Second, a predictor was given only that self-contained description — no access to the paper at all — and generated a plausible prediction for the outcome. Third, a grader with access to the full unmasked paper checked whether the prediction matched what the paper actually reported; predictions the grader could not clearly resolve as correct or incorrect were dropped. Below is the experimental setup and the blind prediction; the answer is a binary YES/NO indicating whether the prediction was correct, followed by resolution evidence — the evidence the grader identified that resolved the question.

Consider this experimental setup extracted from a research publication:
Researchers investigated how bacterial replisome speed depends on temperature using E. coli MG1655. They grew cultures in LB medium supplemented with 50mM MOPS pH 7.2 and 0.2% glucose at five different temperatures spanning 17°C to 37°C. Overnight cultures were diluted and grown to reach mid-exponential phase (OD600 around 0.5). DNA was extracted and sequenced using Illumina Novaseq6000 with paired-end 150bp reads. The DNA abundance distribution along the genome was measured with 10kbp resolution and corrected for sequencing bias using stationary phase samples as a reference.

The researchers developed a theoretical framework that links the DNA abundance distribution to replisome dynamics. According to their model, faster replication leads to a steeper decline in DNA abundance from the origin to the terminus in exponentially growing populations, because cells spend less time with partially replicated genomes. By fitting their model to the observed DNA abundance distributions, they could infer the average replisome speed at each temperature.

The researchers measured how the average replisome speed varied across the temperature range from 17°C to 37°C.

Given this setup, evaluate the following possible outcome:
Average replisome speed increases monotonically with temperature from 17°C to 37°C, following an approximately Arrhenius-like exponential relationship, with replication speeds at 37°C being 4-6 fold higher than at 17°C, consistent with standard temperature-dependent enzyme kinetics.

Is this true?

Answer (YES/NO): YES